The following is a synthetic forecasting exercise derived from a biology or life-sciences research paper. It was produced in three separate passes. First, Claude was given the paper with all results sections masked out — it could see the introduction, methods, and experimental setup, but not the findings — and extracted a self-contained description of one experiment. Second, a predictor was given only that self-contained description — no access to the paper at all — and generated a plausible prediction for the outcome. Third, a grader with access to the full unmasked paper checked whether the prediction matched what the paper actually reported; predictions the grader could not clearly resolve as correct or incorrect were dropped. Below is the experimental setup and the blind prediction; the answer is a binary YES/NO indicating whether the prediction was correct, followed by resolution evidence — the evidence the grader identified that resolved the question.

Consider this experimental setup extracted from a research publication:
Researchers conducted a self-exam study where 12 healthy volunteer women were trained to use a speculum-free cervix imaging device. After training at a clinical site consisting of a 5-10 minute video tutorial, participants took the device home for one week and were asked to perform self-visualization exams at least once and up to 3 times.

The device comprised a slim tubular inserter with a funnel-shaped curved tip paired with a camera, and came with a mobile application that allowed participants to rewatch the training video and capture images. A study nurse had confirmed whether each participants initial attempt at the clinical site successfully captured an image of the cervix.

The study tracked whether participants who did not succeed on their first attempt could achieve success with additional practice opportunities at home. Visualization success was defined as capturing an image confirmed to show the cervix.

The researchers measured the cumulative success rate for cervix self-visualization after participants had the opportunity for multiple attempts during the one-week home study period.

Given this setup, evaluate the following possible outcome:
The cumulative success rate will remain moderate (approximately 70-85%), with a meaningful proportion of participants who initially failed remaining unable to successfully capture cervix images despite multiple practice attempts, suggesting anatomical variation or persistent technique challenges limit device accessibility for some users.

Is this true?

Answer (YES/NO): NO